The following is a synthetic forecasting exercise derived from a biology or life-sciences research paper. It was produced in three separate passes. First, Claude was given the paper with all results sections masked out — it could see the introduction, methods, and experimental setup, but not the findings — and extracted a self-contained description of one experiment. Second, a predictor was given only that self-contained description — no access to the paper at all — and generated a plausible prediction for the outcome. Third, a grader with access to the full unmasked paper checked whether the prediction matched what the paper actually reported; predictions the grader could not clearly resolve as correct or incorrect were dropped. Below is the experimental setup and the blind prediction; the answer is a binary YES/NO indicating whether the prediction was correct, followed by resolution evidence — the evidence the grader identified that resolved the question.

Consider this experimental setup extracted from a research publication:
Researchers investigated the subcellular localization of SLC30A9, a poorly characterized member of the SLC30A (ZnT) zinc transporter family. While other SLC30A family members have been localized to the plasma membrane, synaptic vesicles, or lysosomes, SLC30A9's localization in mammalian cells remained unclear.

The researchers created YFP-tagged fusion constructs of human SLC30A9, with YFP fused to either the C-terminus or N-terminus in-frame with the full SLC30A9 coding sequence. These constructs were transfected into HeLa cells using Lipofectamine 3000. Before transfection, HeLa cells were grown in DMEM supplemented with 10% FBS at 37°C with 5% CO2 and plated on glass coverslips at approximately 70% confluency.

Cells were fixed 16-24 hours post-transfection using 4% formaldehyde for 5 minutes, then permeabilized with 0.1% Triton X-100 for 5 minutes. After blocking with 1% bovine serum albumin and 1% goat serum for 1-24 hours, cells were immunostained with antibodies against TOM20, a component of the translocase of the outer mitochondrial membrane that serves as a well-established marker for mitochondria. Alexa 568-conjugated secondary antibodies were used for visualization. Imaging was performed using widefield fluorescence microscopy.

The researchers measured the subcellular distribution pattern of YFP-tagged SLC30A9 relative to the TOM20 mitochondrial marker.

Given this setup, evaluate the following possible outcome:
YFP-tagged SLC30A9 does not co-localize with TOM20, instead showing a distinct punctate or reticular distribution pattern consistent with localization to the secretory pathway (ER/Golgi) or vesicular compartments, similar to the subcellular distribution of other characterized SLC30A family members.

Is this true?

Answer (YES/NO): NO